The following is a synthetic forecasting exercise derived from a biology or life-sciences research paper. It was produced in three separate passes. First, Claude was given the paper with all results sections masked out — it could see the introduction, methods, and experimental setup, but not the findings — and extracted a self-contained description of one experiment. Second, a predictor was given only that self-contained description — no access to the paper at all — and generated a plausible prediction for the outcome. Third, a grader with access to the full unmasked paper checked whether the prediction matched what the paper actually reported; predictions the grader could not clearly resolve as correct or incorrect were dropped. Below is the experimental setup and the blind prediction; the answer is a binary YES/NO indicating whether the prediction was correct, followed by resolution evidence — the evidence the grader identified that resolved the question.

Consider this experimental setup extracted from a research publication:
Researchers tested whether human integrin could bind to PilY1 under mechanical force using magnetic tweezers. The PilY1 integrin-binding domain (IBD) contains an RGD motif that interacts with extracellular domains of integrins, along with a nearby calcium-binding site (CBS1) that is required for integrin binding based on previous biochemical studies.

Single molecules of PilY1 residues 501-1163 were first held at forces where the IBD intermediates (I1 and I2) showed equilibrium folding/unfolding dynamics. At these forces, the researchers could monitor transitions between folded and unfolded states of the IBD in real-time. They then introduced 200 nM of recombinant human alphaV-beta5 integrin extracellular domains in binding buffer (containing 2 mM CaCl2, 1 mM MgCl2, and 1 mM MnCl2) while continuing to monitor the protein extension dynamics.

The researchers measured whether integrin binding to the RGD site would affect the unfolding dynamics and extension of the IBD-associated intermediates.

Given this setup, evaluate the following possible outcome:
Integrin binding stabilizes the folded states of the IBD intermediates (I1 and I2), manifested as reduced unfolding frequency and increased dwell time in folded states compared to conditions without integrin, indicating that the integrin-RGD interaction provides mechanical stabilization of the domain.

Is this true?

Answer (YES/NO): NO